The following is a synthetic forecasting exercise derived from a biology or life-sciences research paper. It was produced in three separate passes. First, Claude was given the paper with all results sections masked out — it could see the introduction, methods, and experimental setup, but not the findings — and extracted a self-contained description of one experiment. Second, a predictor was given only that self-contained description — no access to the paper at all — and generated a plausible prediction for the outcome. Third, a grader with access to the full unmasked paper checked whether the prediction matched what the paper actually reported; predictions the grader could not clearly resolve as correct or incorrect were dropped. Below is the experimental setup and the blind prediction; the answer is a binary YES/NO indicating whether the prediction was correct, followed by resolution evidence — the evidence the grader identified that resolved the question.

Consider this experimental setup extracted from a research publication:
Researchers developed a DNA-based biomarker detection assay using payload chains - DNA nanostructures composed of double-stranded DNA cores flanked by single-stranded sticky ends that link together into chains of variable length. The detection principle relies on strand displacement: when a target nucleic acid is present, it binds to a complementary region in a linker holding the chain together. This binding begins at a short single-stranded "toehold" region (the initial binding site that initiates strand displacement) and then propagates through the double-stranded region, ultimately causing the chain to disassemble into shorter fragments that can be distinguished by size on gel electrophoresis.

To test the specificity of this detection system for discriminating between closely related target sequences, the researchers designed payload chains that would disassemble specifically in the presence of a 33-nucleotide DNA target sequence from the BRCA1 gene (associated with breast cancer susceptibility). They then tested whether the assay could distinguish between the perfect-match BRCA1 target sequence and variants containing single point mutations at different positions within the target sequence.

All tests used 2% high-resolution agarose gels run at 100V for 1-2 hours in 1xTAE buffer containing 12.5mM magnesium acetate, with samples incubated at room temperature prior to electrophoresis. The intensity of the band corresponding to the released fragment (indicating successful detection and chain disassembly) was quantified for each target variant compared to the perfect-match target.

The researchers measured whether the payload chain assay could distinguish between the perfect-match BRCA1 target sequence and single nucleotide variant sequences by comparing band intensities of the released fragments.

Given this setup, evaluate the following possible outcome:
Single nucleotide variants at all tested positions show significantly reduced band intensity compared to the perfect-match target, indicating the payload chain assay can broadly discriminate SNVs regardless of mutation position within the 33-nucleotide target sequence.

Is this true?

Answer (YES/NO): YES